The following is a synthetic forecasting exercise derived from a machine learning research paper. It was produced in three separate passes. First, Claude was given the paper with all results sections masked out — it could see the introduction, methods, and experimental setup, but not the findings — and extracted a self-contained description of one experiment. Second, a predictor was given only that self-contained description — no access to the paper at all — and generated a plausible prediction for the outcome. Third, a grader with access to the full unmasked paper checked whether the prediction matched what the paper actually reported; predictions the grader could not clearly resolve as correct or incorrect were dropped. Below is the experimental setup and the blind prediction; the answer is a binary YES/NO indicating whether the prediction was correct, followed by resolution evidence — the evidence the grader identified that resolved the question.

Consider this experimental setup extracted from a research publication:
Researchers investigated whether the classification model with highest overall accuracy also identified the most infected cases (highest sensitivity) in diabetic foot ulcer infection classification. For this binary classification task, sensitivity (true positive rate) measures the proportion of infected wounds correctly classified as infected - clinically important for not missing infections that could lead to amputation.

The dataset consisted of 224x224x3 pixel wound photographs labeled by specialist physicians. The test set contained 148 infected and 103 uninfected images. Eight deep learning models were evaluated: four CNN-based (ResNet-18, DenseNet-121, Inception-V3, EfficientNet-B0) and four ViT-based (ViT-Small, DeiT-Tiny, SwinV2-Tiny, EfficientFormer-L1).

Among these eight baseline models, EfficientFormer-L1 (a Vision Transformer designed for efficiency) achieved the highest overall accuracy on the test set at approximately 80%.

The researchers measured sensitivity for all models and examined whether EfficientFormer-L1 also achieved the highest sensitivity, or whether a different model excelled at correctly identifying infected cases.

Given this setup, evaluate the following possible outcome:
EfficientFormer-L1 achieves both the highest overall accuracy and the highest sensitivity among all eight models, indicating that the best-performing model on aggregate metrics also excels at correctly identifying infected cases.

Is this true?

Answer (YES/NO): NO